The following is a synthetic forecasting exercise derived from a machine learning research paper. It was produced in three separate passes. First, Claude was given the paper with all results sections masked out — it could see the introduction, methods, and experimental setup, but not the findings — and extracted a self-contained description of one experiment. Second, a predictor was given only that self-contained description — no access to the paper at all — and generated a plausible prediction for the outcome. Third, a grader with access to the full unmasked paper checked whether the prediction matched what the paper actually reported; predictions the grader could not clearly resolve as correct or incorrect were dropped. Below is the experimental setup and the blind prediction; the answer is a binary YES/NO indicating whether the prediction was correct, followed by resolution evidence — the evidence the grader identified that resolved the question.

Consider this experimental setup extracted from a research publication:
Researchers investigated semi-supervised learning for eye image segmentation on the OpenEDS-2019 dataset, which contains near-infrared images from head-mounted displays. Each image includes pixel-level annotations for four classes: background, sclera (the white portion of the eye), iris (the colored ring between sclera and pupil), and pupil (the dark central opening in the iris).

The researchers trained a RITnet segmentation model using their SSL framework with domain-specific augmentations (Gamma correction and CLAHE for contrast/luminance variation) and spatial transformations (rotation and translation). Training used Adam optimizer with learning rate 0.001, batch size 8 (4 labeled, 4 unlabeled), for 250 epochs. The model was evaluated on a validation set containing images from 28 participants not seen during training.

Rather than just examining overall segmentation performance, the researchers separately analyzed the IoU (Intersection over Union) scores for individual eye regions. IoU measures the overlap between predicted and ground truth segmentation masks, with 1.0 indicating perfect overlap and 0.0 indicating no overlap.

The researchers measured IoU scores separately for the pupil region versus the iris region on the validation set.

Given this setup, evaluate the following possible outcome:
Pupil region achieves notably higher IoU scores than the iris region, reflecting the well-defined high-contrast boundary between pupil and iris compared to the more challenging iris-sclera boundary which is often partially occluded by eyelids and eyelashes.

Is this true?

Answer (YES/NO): NO